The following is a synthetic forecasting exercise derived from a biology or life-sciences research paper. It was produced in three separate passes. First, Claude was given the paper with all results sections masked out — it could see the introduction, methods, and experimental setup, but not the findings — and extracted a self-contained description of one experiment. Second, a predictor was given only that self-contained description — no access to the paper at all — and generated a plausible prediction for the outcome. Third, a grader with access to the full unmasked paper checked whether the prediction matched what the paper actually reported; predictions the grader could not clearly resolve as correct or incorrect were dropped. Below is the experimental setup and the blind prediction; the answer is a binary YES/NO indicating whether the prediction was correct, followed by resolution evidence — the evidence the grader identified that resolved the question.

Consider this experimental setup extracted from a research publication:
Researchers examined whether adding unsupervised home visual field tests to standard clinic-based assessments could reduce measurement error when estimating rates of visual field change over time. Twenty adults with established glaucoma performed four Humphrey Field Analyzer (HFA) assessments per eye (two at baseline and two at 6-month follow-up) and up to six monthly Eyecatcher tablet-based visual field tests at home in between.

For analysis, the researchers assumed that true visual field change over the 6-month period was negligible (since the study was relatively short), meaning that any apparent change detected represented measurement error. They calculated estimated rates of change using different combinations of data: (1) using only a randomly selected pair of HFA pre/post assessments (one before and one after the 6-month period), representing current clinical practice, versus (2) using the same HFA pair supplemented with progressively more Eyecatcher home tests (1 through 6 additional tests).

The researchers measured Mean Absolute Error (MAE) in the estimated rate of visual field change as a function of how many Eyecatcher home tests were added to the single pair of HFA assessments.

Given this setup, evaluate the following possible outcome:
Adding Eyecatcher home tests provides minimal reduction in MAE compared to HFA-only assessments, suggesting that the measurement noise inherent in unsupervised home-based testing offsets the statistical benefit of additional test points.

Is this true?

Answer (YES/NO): NO